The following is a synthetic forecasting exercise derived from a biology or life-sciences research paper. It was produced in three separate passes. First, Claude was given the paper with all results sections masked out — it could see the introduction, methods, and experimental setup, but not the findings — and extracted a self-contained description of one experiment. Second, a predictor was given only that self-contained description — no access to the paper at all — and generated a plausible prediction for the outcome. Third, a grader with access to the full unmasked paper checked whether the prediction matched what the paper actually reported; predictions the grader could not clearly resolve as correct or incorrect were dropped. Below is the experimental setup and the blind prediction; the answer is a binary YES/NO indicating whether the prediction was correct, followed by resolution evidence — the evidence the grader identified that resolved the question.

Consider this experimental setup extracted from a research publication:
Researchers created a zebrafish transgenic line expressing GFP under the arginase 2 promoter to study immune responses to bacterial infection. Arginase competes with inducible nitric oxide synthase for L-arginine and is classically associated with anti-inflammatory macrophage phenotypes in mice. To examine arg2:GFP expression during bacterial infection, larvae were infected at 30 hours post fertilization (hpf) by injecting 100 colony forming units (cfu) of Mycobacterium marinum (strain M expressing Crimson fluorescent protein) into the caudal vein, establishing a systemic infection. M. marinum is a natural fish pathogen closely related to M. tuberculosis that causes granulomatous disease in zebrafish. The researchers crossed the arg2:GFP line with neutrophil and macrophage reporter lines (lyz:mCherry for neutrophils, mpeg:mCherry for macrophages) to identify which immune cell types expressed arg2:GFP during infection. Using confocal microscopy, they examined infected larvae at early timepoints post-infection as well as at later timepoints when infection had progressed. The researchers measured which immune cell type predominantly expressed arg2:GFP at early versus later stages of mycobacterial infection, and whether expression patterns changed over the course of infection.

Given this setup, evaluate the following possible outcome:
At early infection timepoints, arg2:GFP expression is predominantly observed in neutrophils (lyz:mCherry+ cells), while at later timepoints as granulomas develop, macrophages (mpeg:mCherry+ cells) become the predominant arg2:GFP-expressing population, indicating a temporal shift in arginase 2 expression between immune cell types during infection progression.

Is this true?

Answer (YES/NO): NO